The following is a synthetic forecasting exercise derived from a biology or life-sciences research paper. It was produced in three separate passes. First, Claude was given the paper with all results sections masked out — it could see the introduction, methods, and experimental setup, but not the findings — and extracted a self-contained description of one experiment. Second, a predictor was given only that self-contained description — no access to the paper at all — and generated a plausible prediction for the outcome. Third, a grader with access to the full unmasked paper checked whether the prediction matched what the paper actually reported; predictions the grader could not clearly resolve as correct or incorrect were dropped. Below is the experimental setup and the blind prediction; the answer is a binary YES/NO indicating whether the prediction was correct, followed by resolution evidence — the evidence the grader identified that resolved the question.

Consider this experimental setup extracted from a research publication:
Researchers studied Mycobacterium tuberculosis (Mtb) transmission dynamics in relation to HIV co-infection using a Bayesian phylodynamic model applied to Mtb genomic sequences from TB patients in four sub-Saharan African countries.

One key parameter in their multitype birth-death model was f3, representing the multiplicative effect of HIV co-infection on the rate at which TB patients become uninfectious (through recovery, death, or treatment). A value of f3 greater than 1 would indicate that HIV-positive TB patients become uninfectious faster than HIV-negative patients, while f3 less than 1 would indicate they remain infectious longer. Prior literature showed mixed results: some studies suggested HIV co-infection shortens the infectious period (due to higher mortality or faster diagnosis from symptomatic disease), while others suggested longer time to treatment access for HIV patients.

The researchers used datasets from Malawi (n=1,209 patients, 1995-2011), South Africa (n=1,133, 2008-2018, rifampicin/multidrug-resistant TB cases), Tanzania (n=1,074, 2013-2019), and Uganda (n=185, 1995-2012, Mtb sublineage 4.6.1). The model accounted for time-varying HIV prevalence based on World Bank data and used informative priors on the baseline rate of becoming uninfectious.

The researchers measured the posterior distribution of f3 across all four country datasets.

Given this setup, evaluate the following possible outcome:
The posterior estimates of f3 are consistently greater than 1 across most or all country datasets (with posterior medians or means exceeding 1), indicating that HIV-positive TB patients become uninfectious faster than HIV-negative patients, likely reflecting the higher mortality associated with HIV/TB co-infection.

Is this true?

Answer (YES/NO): NO